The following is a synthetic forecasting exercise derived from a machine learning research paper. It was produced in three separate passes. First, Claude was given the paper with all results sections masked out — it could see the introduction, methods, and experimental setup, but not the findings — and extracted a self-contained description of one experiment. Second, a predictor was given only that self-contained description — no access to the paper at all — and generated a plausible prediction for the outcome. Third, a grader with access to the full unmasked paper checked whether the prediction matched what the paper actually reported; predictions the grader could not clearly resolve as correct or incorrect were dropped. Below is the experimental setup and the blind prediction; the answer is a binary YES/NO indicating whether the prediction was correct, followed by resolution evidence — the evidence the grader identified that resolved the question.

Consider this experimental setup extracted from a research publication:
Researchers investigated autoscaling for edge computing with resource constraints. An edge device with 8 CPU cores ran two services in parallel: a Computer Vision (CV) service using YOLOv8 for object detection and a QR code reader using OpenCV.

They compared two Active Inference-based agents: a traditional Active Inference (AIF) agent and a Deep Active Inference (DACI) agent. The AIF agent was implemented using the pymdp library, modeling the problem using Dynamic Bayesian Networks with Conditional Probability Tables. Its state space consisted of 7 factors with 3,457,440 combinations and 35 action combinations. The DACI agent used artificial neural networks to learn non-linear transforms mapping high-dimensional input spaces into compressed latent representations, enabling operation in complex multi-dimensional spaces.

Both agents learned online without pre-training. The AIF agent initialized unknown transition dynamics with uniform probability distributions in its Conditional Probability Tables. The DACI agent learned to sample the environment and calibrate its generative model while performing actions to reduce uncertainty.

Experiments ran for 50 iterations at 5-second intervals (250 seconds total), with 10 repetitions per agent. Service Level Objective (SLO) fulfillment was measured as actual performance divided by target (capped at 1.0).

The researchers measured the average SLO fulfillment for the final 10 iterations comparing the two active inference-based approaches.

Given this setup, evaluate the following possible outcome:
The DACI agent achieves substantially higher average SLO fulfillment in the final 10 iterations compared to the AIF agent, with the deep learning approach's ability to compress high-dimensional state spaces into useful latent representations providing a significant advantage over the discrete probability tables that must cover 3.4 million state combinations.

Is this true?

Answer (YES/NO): NO